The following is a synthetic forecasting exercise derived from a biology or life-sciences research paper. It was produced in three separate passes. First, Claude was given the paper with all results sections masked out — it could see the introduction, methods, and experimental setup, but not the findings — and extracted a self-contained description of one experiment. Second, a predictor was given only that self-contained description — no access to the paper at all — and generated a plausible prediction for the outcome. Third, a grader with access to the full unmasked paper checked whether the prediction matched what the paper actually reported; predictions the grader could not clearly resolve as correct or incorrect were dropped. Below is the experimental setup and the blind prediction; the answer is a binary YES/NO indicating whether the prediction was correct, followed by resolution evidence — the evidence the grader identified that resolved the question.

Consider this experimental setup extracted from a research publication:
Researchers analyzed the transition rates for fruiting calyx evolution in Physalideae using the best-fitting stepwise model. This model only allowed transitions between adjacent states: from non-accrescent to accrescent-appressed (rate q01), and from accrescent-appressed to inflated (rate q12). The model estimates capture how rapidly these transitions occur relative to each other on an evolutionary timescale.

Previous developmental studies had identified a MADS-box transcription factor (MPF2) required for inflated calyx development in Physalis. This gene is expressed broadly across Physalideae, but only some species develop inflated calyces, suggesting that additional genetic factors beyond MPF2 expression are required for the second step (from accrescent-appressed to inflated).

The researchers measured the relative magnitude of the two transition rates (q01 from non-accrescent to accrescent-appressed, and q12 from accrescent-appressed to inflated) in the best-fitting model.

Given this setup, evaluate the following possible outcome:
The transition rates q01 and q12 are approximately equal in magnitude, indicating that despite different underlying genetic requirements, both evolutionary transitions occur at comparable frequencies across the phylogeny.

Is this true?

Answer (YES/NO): YES